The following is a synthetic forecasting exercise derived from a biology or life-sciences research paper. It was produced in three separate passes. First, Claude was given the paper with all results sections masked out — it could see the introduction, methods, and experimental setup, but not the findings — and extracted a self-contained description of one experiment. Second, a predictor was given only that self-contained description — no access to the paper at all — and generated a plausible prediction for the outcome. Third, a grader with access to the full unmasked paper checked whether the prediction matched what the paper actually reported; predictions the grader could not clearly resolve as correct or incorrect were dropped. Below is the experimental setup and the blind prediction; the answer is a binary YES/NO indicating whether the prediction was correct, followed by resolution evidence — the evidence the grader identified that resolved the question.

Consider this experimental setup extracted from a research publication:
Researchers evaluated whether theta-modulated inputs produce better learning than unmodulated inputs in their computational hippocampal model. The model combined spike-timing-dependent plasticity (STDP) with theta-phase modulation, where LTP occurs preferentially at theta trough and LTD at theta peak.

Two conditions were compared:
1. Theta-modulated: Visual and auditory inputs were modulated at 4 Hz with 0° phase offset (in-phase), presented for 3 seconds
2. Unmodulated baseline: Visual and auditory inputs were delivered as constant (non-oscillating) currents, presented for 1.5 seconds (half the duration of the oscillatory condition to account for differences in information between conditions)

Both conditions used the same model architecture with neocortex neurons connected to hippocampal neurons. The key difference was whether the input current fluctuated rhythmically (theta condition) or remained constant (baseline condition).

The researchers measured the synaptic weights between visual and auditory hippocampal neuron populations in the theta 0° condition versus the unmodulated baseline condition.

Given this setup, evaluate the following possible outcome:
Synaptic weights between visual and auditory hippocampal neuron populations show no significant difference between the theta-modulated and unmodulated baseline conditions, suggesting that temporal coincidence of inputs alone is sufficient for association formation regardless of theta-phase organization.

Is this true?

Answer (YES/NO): NO